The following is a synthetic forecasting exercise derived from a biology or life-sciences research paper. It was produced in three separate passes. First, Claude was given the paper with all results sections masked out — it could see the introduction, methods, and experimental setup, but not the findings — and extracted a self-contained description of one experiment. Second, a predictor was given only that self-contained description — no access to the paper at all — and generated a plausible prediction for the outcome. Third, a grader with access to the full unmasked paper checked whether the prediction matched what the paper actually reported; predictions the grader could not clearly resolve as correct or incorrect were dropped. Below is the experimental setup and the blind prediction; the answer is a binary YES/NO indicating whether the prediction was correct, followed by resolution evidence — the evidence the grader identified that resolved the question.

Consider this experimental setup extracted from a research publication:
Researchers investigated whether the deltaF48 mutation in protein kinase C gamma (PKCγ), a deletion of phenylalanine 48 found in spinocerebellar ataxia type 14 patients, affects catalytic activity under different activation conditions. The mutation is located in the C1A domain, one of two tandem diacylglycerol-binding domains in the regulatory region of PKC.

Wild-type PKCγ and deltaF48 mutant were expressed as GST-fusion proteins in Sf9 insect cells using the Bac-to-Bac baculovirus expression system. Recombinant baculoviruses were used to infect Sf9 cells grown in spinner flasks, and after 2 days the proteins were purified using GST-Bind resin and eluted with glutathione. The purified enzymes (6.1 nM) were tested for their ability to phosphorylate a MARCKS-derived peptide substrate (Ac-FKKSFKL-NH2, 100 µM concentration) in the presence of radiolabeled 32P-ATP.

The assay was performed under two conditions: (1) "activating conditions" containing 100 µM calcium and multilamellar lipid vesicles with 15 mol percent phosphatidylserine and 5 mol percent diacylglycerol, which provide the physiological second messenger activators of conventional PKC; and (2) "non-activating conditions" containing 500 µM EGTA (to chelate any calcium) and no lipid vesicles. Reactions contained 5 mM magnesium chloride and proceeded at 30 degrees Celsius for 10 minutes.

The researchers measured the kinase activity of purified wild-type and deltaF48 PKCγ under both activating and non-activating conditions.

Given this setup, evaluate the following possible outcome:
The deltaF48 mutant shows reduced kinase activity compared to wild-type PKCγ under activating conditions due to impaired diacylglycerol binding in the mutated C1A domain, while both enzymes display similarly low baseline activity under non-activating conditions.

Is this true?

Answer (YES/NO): NO